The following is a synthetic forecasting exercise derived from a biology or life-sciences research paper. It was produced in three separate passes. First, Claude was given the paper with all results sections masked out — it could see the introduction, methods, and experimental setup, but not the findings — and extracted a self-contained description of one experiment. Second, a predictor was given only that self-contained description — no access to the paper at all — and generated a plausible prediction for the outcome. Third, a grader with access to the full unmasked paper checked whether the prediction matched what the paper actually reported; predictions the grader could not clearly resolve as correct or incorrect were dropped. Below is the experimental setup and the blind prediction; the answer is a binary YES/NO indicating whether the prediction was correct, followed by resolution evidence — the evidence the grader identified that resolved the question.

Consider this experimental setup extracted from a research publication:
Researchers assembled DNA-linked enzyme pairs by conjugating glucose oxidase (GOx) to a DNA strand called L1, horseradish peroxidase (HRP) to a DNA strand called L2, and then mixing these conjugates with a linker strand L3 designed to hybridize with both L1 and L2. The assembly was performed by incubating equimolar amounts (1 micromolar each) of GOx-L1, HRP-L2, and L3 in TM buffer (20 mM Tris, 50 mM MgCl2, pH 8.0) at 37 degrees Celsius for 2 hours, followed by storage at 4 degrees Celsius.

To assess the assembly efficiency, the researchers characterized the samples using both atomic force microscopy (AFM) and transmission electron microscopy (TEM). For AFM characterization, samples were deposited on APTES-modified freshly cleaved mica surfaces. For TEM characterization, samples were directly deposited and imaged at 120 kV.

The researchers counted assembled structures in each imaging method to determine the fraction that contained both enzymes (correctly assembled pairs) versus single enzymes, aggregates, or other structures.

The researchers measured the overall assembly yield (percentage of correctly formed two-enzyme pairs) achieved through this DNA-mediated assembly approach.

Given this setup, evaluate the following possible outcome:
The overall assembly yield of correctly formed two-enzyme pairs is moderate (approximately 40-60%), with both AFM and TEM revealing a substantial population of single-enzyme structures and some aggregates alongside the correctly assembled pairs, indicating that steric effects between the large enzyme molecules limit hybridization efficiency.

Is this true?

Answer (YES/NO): YES